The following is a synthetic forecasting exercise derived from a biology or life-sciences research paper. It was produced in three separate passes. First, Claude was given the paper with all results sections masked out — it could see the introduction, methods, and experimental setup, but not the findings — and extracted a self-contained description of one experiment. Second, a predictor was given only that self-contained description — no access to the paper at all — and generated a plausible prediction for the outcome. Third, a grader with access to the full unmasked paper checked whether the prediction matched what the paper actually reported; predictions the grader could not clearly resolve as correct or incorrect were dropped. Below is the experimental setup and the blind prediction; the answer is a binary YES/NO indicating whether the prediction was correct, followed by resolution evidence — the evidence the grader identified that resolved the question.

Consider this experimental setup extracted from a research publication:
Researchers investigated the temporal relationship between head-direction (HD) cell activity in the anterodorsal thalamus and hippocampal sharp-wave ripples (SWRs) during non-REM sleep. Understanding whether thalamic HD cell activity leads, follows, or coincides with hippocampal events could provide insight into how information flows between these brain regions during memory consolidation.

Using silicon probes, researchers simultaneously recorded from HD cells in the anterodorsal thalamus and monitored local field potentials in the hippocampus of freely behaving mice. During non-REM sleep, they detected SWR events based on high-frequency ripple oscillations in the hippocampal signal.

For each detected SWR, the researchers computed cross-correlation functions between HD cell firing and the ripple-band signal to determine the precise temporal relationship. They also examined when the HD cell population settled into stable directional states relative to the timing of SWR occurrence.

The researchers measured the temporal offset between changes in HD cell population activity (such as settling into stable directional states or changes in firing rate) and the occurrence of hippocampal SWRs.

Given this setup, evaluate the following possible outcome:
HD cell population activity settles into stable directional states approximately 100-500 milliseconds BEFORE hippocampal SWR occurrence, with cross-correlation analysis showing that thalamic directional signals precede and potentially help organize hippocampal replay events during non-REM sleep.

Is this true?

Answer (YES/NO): NO